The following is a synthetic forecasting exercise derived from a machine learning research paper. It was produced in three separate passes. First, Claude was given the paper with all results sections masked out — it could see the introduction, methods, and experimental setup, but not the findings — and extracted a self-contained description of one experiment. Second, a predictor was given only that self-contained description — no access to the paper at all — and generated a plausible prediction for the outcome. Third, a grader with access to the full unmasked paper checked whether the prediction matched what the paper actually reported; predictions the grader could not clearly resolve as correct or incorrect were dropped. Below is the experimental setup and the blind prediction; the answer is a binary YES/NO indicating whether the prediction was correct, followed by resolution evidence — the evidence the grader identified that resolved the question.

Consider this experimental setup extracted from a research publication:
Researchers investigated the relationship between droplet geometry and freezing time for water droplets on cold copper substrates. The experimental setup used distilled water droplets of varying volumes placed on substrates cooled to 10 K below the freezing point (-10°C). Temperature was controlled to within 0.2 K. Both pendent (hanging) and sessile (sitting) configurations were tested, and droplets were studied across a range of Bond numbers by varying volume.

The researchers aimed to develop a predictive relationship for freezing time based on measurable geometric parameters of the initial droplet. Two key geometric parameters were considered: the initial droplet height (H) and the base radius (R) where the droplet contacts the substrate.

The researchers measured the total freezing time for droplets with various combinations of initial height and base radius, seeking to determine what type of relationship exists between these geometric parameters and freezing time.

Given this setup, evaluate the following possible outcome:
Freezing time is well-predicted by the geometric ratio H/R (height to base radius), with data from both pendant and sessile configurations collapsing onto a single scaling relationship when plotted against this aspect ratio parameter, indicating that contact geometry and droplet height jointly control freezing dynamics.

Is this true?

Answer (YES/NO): NO